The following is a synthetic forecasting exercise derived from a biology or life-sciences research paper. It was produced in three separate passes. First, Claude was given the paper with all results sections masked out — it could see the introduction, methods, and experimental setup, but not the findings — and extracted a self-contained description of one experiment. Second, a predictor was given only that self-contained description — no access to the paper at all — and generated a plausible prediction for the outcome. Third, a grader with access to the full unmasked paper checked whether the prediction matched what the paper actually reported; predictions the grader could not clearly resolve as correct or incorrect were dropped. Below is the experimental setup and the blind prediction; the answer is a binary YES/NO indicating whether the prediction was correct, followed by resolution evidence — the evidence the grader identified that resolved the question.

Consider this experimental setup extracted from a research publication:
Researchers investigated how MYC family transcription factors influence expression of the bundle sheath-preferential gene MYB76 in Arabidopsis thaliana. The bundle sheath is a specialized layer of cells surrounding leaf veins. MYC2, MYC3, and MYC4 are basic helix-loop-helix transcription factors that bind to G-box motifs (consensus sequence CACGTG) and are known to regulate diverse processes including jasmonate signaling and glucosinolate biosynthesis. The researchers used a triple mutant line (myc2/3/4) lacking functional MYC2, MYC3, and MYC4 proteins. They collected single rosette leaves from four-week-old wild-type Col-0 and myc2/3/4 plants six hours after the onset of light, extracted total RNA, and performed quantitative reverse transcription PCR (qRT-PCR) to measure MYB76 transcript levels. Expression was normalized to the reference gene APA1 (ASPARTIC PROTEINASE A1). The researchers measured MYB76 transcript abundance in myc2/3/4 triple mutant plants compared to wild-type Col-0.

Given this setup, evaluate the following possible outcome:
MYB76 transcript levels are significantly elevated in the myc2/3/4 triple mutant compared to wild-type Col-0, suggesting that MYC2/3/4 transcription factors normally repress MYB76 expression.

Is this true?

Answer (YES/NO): NO